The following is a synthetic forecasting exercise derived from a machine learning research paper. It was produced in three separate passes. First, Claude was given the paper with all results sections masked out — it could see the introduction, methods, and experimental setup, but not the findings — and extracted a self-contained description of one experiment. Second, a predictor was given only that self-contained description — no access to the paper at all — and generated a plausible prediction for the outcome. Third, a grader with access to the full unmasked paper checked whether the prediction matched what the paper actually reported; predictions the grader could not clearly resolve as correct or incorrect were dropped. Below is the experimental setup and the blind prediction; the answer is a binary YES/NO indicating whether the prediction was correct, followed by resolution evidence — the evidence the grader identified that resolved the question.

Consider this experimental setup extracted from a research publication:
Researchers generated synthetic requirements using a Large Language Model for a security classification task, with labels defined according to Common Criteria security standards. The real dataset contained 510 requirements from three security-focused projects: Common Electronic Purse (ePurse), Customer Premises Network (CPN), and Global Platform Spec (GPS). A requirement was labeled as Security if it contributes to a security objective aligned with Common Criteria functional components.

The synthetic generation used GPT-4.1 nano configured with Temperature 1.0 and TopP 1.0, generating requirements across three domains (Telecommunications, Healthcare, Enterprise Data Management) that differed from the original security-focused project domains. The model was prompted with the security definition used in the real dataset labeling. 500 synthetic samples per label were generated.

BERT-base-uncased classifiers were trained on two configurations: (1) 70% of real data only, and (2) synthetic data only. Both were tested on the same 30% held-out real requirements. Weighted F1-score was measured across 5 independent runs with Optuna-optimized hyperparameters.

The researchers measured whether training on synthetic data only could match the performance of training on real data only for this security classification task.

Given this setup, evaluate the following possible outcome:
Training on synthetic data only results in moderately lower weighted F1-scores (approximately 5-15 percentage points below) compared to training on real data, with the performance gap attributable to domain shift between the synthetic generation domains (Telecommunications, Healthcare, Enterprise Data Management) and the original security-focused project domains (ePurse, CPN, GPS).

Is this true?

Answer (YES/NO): NO